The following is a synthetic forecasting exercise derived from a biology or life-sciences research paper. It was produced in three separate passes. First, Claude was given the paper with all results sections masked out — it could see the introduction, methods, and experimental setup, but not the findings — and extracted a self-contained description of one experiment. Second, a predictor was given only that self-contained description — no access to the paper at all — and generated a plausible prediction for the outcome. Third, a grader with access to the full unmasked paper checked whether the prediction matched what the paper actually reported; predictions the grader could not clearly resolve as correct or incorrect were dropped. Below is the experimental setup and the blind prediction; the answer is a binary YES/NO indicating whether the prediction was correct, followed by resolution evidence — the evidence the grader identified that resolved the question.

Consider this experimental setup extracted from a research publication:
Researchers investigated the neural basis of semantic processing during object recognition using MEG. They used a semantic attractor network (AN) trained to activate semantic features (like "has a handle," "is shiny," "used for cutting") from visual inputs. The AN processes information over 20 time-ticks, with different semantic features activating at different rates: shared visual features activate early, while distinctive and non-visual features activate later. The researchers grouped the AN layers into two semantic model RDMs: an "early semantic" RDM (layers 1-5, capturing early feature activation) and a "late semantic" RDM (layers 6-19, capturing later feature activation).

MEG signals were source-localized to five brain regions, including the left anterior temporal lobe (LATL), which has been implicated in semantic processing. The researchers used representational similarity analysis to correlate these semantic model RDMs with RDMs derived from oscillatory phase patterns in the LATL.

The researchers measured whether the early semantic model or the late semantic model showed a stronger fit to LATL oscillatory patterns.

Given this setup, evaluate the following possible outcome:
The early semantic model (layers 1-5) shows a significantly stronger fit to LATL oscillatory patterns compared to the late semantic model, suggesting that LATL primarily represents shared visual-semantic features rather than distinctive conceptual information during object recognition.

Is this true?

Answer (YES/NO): YES